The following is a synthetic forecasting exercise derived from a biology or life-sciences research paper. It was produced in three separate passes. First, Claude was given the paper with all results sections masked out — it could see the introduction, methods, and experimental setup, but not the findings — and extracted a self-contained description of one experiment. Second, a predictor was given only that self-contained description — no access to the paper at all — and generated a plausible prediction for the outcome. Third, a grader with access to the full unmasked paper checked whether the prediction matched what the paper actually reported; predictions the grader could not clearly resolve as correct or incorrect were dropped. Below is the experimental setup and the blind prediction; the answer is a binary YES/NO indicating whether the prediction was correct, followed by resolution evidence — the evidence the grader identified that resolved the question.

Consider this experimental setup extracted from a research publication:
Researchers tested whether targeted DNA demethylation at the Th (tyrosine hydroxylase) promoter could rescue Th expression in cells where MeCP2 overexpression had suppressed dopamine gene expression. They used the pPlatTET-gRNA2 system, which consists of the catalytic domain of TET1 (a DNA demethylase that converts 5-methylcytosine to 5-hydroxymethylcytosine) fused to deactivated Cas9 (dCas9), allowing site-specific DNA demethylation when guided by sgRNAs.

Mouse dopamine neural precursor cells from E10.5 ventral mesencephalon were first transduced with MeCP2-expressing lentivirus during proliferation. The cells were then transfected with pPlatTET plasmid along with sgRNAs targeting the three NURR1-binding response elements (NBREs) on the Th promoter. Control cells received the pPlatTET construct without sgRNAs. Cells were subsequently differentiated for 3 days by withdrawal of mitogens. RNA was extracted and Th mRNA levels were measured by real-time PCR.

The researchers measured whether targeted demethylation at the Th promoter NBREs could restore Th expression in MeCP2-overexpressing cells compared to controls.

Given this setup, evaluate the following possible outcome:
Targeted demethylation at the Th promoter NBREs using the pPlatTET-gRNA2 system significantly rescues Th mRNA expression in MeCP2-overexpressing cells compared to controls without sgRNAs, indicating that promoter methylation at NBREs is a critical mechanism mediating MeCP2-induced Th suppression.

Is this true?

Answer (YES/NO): YES